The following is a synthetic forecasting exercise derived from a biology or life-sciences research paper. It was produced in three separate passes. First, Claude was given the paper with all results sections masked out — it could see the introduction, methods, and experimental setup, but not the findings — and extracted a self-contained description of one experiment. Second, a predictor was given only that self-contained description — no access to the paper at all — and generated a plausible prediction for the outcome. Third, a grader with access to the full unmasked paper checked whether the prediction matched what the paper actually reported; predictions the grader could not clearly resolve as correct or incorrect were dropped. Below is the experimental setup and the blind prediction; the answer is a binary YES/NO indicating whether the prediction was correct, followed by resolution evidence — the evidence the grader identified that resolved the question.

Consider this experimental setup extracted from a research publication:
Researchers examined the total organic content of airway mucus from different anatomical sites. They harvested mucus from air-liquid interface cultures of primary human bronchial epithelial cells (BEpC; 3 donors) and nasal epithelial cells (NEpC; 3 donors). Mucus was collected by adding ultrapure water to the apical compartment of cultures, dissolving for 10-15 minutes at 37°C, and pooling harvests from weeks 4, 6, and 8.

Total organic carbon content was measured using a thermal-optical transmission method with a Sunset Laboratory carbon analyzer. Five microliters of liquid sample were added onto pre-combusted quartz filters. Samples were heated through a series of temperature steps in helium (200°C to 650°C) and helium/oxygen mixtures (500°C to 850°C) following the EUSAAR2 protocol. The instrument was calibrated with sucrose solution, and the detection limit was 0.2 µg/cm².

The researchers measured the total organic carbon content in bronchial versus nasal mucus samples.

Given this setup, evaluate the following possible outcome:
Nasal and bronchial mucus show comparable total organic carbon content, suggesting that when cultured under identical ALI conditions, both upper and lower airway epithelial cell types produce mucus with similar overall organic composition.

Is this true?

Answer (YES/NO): NO